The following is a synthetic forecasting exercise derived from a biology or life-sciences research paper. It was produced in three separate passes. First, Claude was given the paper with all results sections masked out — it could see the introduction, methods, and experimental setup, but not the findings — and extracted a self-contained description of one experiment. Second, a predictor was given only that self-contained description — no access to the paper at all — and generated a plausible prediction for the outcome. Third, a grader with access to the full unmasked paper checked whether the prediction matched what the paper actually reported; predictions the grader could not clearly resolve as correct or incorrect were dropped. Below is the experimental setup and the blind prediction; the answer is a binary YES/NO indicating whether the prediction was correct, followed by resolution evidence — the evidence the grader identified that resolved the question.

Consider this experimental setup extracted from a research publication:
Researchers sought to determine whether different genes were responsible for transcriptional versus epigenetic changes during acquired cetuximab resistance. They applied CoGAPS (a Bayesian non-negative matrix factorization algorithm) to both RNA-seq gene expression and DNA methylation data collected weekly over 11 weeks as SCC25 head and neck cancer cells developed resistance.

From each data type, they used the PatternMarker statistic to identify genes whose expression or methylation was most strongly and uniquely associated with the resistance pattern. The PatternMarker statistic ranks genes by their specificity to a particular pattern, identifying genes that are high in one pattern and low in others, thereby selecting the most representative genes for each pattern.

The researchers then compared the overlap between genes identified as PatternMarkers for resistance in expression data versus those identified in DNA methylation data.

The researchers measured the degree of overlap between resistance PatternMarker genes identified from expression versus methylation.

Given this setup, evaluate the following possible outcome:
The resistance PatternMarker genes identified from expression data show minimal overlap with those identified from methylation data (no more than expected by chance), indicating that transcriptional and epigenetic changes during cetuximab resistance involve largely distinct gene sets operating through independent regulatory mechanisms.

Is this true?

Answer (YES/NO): YES